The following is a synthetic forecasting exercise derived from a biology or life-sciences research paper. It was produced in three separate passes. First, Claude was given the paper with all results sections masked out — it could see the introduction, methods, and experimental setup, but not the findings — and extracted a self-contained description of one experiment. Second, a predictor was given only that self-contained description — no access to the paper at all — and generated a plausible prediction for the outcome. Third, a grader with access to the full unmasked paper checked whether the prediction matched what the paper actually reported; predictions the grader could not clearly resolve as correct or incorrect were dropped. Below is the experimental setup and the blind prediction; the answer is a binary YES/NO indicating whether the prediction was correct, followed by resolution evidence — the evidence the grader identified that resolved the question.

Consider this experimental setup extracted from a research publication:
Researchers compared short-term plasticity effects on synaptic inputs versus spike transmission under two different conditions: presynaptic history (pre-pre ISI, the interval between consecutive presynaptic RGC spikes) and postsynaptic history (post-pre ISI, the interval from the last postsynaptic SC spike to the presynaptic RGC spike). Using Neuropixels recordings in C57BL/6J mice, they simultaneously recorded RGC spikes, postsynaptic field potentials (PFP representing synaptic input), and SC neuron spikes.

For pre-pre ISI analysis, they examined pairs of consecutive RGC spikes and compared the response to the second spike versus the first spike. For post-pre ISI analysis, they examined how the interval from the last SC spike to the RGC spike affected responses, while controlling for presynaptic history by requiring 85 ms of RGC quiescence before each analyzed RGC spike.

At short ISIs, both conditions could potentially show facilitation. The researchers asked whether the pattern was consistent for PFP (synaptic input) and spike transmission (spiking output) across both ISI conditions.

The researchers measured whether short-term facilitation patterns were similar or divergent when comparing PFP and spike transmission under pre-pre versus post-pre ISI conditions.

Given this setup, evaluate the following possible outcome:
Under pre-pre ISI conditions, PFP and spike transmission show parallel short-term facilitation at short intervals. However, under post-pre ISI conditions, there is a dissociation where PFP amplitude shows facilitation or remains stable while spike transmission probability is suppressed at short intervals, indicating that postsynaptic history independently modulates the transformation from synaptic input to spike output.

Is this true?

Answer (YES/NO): NO